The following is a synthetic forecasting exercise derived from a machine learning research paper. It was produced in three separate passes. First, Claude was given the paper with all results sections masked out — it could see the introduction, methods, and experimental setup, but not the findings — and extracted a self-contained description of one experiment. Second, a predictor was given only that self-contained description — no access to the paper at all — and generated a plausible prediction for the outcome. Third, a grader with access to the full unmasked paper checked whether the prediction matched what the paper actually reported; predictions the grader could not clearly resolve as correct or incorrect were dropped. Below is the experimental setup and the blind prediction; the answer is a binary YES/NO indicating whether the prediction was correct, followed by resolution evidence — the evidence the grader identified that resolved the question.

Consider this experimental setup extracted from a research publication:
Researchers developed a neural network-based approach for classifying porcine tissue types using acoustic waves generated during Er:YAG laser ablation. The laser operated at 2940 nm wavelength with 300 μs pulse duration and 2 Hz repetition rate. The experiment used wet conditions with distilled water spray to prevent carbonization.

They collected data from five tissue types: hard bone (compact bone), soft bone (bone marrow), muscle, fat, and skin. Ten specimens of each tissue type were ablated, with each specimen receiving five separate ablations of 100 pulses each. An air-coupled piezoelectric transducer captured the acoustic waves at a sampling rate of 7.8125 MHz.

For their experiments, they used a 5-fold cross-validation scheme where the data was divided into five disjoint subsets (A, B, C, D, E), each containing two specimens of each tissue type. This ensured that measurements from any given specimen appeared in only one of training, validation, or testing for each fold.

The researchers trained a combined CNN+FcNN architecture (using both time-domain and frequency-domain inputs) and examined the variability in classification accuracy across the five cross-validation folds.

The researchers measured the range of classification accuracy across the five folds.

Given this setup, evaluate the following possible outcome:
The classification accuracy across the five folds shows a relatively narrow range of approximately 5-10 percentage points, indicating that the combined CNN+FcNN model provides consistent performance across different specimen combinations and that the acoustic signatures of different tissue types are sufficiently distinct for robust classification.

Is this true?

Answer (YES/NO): NO